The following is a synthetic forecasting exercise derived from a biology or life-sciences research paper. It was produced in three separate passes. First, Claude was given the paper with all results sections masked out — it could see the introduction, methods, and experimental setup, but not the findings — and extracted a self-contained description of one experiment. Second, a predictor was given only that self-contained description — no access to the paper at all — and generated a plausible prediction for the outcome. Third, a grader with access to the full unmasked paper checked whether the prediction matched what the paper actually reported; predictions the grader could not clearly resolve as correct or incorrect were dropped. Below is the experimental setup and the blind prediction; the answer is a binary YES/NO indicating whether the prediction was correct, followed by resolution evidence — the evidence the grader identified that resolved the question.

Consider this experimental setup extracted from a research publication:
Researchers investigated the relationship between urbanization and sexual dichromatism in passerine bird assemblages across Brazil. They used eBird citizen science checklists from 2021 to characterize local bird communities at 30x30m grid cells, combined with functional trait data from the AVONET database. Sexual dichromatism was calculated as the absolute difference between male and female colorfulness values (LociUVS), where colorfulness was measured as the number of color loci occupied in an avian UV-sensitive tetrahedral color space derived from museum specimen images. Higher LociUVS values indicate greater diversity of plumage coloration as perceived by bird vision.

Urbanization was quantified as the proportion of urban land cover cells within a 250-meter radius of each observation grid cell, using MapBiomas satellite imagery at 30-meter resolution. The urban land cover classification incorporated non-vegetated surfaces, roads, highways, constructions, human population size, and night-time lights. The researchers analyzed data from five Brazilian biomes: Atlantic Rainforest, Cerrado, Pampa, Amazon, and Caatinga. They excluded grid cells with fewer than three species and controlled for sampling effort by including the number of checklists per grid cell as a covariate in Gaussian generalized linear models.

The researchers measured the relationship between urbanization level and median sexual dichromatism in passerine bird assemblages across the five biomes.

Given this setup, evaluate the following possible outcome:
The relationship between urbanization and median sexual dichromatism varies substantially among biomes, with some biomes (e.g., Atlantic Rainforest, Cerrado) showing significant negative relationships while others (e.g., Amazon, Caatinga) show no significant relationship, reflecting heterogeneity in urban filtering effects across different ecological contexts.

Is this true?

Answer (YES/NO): NO